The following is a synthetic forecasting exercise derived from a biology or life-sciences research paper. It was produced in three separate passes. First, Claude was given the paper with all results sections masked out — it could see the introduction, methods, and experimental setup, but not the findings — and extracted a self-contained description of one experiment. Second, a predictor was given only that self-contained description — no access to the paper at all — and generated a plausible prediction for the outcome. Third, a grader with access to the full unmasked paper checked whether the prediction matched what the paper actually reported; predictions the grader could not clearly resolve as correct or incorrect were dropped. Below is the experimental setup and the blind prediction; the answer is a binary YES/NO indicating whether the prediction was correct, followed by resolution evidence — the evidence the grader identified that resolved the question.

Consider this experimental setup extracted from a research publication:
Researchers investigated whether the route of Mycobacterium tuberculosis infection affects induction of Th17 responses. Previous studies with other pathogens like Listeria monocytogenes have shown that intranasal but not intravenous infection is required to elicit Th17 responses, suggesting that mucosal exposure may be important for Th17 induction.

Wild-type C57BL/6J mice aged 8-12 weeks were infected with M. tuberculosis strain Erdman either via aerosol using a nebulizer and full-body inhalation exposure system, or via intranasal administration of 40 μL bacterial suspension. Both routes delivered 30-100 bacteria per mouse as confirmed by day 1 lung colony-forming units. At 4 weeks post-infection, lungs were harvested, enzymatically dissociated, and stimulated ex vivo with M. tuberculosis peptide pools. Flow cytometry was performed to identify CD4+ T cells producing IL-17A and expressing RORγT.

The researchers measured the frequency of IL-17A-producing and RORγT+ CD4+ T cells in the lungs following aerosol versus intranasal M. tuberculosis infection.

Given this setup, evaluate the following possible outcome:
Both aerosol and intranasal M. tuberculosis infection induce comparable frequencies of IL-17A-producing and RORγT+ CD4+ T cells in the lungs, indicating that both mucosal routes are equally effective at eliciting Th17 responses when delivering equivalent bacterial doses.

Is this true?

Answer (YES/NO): NO